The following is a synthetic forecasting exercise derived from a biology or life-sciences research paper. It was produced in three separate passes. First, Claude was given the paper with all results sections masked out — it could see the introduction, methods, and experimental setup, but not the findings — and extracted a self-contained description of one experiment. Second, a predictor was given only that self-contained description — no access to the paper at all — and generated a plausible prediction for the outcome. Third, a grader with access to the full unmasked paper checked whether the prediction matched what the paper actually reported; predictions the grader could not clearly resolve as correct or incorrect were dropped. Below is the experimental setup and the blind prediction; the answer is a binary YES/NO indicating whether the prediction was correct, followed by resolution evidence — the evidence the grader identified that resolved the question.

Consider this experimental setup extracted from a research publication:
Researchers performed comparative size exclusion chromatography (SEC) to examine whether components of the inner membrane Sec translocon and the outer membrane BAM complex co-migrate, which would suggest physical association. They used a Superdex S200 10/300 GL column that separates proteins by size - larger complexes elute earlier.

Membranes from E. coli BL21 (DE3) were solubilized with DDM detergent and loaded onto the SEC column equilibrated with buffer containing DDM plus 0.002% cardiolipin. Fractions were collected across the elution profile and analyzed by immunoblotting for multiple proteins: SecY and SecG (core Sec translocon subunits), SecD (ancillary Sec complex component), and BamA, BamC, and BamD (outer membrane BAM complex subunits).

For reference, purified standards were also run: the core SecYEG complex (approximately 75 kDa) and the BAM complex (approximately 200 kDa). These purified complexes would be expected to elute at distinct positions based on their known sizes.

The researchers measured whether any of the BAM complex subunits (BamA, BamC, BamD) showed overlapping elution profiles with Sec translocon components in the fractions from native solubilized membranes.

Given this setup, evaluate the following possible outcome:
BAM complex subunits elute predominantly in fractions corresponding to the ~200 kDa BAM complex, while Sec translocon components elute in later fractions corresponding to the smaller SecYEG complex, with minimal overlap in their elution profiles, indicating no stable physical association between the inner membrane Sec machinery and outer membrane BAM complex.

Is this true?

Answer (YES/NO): NO